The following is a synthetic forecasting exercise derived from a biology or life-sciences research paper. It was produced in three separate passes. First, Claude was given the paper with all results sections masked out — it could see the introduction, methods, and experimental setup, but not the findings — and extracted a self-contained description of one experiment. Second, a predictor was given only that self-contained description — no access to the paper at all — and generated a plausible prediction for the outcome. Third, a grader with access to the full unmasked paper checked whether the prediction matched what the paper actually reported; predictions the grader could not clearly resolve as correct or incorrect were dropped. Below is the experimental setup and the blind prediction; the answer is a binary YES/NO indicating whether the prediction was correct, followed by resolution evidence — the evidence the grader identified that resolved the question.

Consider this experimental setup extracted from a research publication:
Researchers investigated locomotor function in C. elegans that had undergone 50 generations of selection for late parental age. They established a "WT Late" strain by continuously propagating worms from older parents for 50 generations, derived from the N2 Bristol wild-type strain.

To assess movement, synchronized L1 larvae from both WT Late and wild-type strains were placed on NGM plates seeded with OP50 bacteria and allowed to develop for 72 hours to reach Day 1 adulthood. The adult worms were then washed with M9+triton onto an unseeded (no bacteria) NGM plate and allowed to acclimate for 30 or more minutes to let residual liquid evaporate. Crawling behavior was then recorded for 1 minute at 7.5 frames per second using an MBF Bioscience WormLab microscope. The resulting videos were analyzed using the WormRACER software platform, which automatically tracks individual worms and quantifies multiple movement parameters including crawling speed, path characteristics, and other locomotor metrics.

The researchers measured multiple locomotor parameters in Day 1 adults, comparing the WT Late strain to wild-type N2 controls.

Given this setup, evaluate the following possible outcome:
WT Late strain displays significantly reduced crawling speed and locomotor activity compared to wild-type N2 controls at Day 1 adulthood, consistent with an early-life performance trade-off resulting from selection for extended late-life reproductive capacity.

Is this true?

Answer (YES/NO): NO